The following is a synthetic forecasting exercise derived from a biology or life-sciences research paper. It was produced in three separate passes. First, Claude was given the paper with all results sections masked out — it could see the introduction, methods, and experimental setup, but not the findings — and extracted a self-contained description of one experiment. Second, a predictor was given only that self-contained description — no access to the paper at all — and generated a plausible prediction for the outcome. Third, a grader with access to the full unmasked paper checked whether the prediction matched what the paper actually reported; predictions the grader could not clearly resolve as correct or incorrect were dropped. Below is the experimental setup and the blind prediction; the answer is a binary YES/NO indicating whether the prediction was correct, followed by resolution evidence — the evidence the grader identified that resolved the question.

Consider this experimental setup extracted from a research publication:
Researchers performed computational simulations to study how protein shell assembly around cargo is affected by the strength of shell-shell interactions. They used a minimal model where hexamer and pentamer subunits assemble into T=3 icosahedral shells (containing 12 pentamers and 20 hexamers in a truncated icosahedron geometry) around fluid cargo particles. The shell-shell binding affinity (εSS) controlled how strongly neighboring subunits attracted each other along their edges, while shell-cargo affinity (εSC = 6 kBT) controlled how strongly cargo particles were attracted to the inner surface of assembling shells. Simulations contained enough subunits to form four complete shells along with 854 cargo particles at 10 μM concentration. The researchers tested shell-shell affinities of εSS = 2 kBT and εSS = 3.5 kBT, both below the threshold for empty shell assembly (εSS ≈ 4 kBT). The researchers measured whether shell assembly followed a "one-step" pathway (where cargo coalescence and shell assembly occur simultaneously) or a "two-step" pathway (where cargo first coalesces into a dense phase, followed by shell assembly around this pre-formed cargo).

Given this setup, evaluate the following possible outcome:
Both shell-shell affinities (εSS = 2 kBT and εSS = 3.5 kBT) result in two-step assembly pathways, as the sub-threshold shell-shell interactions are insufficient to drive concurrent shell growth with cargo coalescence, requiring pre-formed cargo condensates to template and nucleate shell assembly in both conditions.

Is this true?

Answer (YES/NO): NO